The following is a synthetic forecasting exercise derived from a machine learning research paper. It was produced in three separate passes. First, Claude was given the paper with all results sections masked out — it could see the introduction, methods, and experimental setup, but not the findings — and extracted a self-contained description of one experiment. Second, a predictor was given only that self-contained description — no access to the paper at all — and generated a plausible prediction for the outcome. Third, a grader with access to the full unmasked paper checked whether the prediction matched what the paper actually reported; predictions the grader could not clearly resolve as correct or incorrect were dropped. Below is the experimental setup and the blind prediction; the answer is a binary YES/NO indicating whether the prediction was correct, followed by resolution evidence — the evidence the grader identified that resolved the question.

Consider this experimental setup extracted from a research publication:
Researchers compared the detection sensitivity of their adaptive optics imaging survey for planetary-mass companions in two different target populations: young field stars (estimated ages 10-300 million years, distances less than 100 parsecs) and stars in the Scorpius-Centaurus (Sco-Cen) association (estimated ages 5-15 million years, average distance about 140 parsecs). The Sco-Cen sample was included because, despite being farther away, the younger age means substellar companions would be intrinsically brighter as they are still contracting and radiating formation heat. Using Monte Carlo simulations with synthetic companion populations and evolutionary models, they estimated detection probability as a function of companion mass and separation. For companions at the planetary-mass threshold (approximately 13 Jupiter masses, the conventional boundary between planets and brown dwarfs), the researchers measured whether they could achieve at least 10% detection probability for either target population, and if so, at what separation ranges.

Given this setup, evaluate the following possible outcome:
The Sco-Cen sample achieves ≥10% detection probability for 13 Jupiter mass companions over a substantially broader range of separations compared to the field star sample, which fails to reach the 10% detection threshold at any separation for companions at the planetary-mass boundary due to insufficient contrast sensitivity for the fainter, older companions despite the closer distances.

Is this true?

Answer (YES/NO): NO